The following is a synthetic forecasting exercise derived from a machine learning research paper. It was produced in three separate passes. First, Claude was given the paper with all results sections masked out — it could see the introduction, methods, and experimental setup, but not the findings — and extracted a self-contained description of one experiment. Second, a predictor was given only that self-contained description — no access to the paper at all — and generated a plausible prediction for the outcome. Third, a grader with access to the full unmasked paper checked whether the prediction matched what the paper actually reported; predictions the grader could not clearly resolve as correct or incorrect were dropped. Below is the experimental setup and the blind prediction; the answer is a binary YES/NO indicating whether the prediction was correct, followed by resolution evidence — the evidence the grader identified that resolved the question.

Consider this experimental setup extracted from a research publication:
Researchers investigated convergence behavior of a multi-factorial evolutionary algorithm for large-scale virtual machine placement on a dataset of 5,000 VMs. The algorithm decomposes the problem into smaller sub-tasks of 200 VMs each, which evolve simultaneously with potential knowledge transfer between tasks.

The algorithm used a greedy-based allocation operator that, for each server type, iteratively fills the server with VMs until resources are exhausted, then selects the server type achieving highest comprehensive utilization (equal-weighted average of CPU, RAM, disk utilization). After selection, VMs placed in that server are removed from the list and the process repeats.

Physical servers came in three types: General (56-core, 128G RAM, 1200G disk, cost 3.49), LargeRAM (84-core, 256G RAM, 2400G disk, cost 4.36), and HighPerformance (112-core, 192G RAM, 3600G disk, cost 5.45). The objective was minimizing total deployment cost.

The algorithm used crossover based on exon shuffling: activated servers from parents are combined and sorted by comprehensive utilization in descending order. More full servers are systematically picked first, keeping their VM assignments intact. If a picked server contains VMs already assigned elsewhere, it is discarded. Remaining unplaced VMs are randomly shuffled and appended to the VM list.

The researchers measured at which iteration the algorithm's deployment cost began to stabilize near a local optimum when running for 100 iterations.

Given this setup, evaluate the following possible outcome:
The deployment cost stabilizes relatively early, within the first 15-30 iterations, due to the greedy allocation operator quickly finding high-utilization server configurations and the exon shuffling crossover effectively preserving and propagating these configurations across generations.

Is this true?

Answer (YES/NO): NO